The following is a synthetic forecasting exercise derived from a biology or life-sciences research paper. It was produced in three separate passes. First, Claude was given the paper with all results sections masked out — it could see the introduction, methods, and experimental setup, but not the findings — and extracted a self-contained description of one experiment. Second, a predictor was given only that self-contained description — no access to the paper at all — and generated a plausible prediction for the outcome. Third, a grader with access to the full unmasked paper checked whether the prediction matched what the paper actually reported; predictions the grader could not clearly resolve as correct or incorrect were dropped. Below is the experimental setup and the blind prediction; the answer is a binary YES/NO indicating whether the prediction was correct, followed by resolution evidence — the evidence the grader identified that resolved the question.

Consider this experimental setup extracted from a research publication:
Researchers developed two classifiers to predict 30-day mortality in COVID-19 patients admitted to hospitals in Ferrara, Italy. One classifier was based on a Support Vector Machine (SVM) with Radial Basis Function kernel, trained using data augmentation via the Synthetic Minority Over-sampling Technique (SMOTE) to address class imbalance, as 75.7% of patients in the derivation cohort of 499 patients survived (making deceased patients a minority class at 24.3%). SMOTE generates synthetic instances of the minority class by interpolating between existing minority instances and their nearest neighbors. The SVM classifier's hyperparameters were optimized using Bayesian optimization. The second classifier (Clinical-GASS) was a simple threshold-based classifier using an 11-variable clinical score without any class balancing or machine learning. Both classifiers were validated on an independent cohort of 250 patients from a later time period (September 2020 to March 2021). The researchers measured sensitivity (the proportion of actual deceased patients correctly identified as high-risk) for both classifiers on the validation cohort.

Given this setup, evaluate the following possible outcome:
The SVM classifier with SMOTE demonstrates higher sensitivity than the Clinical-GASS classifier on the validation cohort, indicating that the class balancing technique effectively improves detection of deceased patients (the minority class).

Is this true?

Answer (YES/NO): YES